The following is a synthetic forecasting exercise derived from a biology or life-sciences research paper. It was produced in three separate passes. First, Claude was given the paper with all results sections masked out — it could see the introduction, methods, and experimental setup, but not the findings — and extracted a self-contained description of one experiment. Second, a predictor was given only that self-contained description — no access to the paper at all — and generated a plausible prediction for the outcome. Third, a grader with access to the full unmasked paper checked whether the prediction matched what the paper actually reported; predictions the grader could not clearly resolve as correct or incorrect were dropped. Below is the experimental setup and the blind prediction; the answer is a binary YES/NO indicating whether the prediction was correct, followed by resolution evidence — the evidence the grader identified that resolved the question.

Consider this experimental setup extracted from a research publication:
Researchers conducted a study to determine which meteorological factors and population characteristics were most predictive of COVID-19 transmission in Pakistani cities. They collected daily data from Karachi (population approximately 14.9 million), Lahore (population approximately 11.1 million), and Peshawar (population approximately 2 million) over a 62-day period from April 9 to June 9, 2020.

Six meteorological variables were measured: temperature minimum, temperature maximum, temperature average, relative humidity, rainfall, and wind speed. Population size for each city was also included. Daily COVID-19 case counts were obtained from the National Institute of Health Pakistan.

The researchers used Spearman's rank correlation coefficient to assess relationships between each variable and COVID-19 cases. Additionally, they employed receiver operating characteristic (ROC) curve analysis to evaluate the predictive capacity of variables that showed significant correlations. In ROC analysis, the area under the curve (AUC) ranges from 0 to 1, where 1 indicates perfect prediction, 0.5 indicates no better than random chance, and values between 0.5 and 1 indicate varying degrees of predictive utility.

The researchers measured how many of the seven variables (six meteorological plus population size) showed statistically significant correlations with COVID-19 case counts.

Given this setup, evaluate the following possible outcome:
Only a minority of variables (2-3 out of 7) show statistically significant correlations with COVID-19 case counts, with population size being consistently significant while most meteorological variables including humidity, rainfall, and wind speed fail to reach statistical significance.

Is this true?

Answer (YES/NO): NO